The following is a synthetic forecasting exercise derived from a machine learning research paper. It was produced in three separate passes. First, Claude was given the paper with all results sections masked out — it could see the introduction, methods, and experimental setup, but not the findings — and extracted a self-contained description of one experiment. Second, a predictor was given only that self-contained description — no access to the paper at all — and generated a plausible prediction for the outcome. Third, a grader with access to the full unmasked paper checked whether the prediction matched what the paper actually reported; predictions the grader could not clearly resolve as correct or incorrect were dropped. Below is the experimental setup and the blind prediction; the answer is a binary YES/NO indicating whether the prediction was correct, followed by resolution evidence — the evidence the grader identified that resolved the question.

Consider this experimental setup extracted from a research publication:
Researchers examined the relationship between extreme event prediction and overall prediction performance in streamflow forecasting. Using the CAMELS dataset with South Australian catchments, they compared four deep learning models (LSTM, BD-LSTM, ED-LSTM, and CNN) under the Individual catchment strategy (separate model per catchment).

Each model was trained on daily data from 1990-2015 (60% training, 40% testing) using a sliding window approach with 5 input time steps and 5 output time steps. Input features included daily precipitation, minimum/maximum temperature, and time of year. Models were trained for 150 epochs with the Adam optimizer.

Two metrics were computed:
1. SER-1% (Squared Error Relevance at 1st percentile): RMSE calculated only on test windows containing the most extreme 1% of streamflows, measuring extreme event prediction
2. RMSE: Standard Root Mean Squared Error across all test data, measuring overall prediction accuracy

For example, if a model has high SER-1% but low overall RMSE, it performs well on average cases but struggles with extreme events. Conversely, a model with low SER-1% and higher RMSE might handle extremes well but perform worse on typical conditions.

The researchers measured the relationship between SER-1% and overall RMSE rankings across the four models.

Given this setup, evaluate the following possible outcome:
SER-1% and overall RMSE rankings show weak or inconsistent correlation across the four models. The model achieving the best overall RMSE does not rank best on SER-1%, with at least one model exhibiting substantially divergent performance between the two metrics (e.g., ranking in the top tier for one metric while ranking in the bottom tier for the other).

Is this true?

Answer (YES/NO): YES